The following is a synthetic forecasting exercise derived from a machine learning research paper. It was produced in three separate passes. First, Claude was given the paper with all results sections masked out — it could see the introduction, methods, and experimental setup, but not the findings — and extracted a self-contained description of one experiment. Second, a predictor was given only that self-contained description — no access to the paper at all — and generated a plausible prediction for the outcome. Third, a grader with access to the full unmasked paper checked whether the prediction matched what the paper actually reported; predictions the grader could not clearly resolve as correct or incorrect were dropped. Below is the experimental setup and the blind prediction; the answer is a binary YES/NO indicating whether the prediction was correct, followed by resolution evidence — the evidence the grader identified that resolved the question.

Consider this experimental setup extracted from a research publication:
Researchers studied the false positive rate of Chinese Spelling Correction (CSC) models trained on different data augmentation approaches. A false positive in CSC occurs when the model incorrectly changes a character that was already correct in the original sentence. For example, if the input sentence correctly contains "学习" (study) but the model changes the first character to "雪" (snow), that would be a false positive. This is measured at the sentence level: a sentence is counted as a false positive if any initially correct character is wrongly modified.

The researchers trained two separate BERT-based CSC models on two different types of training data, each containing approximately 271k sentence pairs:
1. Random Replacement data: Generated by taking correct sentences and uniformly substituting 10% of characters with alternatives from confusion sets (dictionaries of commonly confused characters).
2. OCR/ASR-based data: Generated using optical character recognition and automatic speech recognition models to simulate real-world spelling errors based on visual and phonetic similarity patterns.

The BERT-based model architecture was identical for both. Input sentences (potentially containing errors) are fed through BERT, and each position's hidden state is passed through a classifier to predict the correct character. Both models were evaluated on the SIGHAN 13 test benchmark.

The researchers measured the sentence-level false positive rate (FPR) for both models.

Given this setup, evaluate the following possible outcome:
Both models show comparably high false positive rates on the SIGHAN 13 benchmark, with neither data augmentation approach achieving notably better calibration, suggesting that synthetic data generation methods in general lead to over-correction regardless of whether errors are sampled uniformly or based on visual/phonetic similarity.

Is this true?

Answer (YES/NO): NO